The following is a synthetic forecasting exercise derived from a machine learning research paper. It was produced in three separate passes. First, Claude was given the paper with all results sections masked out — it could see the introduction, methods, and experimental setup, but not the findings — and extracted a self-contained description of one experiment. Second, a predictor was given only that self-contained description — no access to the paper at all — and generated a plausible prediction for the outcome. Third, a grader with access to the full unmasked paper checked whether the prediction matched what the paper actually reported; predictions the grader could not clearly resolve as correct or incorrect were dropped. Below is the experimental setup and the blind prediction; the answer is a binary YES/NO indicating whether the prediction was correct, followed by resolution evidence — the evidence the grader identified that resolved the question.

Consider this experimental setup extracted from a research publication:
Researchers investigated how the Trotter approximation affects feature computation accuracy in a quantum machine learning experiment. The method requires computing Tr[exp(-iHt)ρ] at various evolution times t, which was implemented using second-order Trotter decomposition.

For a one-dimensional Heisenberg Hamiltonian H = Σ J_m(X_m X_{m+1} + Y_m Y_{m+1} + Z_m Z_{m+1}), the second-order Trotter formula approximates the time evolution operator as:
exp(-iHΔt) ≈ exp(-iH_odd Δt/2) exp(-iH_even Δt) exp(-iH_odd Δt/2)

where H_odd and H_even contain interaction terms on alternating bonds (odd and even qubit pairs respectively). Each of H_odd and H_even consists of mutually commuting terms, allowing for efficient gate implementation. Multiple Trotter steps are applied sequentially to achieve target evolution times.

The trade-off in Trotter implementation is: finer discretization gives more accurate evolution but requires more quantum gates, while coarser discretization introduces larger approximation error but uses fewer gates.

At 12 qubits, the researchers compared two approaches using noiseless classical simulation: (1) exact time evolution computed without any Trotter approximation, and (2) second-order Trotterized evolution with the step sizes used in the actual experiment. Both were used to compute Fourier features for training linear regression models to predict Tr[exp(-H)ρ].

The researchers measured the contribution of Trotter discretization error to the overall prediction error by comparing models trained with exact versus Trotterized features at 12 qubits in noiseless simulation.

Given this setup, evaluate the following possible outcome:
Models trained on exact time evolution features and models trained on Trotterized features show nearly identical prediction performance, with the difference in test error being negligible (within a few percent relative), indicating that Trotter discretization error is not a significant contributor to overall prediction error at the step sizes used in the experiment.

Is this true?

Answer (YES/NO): YES